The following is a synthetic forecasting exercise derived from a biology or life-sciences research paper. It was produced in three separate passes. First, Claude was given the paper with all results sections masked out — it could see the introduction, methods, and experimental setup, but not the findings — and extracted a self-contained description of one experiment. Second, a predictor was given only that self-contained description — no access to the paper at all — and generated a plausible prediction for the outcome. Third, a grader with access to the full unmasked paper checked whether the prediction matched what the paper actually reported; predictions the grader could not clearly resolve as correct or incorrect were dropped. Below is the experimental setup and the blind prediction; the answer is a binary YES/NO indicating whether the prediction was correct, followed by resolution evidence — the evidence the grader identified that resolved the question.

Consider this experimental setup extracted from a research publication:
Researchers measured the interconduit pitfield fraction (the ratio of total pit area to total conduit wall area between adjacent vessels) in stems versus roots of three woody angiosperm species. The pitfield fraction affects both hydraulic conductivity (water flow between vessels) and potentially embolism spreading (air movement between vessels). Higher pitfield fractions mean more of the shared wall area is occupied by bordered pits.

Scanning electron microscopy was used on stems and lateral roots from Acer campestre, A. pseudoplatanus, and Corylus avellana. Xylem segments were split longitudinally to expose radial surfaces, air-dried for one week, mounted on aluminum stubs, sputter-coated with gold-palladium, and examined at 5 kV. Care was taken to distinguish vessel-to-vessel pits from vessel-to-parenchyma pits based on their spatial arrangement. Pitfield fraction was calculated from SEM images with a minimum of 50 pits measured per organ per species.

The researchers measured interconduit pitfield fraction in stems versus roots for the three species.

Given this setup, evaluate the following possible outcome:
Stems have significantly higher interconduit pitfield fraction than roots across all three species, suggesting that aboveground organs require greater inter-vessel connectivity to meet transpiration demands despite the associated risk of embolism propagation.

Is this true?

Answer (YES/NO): NO